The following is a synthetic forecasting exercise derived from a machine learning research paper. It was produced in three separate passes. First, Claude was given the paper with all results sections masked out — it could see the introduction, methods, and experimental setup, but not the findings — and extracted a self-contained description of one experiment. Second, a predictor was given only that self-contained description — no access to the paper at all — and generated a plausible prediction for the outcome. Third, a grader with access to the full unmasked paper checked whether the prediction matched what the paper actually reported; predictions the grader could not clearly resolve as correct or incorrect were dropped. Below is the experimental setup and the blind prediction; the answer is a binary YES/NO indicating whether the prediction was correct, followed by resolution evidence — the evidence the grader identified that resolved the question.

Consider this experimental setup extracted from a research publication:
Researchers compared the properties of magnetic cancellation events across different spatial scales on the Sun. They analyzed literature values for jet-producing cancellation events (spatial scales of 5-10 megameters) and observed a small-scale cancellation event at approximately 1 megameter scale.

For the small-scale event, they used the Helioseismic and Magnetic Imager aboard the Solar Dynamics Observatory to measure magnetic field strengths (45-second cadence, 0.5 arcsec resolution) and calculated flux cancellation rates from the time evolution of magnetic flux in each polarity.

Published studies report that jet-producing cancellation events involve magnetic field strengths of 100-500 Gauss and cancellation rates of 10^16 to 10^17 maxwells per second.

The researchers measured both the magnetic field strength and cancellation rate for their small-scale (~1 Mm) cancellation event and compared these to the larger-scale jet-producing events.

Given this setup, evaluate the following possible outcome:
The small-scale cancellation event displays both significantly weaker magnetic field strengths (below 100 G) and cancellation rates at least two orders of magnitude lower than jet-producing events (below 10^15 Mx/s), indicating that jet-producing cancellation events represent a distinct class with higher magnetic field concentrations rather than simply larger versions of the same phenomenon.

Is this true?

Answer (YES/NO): NO